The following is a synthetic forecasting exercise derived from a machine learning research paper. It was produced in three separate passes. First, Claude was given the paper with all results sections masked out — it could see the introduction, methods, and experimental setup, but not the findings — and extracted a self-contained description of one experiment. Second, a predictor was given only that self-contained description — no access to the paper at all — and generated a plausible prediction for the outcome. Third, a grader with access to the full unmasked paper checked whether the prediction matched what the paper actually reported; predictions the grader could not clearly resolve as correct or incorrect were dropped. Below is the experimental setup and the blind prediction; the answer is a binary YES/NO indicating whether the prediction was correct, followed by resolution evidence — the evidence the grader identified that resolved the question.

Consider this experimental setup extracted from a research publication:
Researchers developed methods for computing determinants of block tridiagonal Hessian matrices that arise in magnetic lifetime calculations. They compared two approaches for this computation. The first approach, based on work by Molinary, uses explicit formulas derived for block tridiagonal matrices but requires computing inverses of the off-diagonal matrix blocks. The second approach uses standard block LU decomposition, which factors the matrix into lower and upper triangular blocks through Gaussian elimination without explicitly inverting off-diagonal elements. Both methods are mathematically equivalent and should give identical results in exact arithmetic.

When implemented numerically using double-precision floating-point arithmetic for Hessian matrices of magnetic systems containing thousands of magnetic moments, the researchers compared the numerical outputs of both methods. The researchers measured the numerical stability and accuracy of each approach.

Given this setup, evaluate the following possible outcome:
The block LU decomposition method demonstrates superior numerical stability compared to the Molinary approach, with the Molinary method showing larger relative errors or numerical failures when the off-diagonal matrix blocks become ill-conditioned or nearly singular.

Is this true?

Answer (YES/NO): YES